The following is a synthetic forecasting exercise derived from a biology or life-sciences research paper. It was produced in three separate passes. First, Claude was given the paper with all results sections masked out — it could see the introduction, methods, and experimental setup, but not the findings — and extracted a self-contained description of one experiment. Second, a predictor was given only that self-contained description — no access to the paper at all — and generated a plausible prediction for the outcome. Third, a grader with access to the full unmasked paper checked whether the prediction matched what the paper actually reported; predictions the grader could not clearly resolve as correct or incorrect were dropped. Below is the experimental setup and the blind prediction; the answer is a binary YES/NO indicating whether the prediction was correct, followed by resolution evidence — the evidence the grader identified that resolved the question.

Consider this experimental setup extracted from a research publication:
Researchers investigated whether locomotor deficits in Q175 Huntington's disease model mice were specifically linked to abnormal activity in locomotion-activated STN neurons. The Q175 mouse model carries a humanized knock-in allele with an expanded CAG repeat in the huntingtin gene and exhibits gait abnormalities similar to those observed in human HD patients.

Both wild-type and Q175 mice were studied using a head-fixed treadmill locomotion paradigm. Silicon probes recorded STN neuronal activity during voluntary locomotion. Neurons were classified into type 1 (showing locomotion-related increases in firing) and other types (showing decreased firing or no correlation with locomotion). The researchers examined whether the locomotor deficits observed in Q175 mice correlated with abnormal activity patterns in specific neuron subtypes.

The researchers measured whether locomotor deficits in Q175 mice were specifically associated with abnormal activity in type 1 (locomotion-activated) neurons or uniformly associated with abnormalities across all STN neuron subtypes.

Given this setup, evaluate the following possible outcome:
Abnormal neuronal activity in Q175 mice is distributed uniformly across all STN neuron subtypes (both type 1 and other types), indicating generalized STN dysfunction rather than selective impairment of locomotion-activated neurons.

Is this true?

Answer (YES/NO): NO